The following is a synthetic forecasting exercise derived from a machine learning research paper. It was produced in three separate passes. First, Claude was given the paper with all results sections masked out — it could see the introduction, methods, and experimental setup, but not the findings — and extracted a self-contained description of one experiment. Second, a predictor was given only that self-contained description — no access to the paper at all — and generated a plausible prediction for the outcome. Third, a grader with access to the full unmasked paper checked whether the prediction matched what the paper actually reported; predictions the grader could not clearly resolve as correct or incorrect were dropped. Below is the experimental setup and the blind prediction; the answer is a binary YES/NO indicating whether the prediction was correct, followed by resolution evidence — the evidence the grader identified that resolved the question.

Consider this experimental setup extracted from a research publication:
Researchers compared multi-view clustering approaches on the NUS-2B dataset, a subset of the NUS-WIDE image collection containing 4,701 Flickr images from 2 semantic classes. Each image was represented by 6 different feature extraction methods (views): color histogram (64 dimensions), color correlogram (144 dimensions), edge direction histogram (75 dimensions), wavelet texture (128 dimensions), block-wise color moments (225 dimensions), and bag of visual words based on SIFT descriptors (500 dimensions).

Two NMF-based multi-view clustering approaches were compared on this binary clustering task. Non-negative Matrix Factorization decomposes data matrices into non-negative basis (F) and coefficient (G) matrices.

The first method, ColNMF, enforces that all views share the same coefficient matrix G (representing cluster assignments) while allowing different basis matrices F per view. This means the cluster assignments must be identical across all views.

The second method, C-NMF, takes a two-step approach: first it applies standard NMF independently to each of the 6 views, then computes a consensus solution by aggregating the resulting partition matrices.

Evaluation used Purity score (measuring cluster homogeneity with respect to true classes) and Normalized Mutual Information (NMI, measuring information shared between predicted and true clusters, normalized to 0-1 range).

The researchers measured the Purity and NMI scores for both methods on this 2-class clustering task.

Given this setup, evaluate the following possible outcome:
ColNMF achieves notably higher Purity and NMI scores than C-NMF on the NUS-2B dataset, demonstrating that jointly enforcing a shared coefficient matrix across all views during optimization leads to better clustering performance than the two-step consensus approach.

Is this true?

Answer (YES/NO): NO